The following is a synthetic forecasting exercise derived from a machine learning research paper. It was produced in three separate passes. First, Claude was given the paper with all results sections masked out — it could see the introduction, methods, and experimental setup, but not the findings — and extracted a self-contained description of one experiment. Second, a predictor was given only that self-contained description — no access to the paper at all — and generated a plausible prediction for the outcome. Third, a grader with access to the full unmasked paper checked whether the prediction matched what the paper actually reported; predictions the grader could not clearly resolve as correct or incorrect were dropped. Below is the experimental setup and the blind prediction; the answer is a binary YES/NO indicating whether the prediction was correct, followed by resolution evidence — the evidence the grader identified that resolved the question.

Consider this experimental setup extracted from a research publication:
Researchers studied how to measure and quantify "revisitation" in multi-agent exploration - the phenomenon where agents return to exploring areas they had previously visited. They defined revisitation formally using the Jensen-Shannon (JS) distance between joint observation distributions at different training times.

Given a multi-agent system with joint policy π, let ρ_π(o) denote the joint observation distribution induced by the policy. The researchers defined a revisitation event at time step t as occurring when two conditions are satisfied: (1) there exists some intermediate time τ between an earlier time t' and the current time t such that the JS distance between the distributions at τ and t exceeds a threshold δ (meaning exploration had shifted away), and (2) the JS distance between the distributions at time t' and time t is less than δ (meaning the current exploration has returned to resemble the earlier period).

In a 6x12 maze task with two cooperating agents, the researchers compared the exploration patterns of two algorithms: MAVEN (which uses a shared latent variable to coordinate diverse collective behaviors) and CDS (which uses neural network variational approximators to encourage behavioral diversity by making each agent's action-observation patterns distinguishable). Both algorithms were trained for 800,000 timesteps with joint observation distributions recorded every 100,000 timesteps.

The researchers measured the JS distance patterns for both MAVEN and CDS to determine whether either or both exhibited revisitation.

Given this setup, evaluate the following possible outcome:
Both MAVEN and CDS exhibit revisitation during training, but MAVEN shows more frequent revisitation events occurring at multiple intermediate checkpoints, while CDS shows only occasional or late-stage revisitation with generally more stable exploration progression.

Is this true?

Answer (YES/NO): NO